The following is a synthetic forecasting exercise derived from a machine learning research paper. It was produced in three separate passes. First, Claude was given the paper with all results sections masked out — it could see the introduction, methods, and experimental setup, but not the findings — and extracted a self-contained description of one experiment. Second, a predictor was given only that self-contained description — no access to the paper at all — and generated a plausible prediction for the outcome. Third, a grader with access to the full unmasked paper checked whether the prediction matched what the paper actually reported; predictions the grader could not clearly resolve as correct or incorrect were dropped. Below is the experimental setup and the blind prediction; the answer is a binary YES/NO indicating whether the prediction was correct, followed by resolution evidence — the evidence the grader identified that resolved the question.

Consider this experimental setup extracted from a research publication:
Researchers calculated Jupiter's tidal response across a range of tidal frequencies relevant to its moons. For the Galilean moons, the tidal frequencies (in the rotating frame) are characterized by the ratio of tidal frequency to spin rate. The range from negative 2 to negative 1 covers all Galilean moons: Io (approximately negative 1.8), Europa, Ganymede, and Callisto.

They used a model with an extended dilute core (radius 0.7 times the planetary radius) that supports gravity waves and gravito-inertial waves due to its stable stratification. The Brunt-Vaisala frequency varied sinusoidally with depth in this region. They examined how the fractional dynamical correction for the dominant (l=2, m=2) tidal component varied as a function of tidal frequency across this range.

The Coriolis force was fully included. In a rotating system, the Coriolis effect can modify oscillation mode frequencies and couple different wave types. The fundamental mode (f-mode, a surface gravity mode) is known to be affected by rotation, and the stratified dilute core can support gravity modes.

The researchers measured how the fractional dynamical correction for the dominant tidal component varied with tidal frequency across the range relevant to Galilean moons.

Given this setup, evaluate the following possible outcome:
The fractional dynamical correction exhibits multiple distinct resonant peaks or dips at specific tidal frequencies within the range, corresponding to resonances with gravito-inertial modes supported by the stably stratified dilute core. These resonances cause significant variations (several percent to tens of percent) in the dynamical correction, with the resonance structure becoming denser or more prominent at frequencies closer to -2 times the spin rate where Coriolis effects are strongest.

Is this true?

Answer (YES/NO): NO